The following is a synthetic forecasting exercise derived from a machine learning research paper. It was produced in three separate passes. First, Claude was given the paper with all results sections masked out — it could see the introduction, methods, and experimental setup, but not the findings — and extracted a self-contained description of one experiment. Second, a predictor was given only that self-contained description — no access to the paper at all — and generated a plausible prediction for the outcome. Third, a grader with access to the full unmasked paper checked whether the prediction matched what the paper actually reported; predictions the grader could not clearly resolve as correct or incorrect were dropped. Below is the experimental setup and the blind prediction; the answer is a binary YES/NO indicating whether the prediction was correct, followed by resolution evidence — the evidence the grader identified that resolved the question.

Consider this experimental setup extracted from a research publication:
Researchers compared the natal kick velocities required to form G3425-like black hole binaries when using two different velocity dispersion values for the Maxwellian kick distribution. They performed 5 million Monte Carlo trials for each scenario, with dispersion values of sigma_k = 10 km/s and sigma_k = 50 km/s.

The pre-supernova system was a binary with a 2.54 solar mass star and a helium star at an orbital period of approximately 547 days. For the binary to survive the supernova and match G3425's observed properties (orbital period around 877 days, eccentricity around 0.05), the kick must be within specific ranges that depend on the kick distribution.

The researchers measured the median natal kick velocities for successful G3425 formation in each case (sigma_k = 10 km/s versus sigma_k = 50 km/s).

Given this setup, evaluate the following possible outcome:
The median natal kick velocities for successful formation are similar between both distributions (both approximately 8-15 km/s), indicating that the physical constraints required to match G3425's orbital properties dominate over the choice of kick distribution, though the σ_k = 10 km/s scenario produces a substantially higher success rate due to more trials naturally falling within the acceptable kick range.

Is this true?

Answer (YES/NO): NO